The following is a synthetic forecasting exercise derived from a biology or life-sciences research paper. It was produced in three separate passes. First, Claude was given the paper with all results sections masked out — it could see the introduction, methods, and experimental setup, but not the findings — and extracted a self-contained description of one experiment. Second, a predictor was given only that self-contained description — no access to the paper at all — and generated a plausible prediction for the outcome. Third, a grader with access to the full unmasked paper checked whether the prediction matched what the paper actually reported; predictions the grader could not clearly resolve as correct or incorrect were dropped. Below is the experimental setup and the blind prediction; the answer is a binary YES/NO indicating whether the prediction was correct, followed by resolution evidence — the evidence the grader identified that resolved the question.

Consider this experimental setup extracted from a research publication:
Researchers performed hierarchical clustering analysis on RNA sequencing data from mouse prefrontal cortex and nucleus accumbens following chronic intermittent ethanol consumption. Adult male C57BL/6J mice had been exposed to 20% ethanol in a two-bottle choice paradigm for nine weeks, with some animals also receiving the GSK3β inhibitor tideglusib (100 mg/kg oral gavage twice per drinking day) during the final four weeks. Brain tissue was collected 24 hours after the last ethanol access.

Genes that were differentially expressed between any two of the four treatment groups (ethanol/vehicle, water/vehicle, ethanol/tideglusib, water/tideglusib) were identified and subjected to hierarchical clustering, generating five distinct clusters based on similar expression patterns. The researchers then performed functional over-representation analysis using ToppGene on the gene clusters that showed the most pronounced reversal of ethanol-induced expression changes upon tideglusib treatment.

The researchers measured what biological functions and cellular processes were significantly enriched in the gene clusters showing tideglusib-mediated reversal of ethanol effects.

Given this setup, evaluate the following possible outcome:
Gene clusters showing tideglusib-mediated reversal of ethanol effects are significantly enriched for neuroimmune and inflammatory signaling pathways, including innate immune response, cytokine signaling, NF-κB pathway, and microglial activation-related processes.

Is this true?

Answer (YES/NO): NO